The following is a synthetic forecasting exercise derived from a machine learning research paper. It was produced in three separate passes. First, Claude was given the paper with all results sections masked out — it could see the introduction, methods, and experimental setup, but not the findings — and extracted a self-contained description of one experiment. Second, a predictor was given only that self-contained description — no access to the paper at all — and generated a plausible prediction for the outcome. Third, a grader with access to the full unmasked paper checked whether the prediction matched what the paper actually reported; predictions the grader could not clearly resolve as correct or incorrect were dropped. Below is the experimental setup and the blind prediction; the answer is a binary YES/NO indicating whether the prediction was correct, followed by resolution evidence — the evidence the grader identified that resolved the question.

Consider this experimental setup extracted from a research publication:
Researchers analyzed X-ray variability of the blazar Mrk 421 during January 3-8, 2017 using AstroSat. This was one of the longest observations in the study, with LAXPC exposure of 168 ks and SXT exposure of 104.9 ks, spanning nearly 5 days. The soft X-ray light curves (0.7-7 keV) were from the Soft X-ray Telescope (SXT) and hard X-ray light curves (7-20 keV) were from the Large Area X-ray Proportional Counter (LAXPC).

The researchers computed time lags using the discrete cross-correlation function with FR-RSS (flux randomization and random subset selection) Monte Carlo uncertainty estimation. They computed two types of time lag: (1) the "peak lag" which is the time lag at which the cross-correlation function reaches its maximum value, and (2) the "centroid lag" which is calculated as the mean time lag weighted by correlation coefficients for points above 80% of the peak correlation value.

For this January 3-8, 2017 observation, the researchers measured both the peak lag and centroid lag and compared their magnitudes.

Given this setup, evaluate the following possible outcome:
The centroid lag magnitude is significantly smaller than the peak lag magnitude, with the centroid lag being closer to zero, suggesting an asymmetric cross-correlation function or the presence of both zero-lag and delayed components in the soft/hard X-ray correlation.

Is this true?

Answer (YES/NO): NO